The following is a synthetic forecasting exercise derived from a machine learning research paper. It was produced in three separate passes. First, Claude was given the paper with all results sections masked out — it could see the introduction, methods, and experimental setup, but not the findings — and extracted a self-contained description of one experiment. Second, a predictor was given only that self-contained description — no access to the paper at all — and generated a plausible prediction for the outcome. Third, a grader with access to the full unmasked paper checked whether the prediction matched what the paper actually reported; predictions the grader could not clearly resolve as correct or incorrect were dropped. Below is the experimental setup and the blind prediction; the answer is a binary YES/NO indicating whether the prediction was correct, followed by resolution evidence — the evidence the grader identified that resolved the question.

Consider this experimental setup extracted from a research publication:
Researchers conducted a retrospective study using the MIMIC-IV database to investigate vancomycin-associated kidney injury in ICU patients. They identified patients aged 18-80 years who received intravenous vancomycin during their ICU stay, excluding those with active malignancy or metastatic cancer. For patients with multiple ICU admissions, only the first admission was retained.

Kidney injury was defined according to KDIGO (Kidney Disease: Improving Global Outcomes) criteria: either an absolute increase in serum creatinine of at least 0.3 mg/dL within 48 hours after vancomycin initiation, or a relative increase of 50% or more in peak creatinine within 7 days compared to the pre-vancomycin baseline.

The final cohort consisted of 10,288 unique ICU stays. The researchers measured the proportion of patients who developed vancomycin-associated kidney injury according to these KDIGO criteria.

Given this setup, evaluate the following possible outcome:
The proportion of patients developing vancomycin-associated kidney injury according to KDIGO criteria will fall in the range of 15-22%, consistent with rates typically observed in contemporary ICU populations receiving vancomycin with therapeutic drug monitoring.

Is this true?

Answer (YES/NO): NO